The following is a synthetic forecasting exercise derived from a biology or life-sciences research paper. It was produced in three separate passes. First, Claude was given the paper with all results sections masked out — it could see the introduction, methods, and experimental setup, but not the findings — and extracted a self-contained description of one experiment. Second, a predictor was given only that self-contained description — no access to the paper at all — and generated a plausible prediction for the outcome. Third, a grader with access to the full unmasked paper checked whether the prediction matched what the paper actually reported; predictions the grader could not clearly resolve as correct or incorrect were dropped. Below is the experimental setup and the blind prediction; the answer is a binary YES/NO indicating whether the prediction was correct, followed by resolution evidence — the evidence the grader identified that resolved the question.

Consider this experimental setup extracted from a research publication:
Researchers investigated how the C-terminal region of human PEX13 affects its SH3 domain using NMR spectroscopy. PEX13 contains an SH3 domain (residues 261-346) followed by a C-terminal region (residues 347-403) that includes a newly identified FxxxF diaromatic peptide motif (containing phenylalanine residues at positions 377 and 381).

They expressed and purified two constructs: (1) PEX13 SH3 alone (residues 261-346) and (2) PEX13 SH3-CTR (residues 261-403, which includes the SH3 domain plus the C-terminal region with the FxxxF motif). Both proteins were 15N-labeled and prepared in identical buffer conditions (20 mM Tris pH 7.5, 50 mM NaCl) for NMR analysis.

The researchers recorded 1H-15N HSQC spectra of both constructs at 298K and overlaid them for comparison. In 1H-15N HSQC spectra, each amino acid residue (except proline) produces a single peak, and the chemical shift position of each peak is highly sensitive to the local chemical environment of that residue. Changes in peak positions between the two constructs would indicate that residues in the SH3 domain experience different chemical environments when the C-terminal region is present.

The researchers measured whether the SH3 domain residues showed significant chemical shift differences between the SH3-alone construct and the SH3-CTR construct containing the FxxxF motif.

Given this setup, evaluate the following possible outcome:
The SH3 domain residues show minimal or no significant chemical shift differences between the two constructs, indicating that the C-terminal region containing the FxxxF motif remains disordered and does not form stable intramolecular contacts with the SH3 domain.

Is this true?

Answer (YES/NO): NO